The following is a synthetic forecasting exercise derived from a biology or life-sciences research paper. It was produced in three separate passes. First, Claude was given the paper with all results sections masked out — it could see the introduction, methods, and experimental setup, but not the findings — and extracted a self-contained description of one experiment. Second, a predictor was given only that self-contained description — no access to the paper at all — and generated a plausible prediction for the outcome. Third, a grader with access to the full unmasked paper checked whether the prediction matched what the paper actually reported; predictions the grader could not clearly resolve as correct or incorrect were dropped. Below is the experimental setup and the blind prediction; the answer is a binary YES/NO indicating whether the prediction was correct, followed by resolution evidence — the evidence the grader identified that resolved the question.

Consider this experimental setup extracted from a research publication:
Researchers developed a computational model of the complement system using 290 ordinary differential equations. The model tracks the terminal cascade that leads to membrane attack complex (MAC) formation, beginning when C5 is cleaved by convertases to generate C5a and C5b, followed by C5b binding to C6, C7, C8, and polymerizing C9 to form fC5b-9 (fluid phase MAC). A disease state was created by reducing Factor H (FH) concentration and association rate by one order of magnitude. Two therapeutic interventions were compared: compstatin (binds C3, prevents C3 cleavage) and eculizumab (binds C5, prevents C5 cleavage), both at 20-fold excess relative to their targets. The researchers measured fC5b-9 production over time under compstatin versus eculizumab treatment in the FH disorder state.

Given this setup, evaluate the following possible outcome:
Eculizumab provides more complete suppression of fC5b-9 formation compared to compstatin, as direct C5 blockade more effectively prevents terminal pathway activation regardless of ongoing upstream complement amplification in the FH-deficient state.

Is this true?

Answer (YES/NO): YES